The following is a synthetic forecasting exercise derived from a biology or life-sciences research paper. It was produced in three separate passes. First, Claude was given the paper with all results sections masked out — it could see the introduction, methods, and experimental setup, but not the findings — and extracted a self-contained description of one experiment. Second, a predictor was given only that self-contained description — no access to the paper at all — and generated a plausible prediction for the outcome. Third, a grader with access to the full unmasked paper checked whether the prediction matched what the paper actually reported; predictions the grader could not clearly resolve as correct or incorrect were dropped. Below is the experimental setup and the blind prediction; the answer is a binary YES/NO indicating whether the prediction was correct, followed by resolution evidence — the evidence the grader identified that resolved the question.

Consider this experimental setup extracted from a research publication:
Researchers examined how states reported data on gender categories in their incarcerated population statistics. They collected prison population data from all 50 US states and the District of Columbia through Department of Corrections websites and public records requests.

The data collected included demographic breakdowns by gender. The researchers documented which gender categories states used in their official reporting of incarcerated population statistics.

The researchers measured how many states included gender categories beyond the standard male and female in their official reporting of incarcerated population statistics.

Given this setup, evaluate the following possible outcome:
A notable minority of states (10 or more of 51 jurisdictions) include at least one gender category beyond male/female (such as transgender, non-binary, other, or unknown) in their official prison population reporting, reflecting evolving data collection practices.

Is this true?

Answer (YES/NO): NO